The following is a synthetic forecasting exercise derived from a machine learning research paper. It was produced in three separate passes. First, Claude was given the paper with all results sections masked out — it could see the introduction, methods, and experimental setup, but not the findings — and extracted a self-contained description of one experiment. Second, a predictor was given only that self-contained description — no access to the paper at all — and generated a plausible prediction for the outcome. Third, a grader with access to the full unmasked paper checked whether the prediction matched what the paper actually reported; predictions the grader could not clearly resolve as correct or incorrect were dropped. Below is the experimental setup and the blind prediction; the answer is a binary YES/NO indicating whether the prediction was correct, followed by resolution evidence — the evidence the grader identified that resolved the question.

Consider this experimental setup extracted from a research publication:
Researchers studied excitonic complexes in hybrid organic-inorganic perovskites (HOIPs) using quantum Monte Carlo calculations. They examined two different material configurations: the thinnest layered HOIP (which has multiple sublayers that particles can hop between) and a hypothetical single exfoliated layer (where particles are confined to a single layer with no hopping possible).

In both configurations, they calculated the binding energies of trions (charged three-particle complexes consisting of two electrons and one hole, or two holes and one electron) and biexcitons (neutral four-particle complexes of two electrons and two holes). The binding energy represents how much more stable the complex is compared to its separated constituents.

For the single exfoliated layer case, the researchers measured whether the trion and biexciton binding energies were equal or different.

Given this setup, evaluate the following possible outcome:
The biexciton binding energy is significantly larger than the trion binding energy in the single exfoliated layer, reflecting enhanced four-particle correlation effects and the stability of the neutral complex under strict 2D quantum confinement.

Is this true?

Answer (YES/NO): NO